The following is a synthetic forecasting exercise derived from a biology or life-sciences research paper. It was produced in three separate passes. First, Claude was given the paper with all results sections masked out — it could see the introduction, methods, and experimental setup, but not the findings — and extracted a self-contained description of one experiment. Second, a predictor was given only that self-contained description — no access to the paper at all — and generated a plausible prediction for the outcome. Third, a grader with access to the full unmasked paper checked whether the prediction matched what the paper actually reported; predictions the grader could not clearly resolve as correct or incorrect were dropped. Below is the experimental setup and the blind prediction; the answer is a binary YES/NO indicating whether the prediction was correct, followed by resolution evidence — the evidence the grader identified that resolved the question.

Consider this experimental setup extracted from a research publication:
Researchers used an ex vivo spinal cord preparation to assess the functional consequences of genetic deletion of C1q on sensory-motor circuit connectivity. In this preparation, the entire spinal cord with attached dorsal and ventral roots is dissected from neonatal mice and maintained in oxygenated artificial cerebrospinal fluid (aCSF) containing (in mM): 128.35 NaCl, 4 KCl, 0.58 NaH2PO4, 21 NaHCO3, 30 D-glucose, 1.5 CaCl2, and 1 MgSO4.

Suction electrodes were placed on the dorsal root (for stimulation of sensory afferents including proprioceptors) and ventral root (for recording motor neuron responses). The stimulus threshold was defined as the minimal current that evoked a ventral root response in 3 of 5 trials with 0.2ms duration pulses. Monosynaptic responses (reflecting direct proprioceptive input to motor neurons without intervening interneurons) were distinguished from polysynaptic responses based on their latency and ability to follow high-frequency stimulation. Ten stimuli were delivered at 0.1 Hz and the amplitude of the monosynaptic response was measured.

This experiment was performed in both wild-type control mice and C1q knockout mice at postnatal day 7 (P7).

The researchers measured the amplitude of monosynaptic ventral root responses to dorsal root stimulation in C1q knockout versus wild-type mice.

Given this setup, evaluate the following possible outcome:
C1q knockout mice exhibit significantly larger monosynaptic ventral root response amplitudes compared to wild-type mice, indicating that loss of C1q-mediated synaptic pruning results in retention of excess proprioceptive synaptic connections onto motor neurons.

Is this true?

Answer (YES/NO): YES